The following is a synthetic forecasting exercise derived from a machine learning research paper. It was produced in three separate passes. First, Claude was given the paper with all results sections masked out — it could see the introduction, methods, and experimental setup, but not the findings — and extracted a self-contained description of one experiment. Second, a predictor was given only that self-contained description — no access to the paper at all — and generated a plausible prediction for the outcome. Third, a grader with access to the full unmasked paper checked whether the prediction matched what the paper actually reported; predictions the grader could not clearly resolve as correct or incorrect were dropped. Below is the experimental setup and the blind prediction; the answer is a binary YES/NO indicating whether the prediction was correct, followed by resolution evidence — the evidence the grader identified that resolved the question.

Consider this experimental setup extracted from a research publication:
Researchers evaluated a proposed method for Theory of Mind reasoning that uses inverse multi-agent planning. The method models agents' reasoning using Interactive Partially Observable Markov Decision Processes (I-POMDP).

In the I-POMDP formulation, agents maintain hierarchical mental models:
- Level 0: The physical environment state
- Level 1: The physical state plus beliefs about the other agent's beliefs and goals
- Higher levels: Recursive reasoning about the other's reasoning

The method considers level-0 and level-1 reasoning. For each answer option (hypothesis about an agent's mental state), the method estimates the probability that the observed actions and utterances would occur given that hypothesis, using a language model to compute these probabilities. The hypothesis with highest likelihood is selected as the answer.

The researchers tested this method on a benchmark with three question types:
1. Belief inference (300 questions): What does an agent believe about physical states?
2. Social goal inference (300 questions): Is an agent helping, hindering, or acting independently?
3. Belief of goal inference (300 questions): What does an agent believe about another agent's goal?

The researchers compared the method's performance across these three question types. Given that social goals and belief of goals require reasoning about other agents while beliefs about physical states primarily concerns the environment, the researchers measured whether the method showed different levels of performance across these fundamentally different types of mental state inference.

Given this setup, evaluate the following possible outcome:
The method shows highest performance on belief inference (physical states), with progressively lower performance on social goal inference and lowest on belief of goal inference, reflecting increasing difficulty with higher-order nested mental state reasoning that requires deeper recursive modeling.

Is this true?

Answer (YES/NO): NO